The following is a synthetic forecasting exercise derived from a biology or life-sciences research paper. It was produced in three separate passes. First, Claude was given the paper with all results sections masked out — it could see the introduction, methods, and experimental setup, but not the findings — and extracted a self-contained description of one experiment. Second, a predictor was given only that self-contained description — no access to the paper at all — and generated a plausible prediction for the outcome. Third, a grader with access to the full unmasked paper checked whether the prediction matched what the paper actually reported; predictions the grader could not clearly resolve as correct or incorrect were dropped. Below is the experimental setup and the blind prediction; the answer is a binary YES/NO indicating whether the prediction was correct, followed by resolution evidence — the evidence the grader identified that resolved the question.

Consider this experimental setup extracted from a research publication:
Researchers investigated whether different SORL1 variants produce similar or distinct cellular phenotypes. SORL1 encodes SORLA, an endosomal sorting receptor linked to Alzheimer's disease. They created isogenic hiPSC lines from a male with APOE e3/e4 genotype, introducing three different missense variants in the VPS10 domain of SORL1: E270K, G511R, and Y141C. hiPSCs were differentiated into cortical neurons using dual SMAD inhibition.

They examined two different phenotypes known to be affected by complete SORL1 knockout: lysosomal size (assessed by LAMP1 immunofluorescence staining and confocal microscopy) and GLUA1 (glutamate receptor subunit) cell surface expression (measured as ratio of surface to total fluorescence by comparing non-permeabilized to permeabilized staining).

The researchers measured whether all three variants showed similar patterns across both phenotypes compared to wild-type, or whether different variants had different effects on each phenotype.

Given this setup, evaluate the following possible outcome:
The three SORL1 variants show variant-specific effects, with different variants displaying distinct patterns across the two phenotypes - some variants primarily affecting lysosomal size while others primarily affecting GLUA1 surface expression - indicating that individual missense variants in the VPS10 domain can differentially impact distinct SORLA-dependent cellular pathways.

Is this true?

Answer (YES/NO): NO